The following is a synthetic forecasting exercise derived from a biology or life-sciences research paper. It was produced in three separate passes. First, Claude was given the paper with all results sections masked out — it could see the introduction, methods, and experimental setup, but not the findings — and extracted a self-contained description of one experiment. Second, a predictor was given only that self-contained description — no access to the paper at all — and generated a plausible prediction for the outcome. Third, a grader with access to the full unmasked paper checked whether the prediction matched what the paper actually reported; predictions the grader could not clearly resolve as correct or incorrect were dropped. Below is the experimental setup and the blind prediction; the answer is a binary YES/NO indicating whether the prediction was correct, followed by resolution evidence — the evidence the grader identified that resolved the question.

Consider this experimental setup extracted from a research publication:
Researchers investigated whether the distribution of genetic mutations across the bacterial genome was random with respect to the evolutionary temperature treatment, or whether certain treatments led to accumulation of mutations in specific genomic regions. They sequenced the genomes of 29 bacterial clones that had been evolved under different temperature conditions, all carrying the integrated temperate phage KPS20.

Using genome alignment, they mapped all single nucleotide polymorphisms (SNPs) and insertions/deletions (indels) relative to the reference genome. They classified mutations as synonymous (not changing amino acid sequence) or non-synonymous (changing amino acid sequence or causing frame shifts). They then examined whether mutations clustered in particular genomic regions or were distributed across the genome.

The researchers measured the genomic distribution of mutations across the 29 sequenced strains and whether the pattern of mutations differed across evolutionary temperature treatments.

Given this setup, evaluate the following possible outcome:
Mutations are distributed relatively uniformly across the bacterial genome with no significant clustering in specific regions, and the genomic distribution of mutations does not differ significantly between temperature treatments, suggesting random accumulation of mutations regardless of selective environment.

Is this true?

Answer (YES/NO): NO